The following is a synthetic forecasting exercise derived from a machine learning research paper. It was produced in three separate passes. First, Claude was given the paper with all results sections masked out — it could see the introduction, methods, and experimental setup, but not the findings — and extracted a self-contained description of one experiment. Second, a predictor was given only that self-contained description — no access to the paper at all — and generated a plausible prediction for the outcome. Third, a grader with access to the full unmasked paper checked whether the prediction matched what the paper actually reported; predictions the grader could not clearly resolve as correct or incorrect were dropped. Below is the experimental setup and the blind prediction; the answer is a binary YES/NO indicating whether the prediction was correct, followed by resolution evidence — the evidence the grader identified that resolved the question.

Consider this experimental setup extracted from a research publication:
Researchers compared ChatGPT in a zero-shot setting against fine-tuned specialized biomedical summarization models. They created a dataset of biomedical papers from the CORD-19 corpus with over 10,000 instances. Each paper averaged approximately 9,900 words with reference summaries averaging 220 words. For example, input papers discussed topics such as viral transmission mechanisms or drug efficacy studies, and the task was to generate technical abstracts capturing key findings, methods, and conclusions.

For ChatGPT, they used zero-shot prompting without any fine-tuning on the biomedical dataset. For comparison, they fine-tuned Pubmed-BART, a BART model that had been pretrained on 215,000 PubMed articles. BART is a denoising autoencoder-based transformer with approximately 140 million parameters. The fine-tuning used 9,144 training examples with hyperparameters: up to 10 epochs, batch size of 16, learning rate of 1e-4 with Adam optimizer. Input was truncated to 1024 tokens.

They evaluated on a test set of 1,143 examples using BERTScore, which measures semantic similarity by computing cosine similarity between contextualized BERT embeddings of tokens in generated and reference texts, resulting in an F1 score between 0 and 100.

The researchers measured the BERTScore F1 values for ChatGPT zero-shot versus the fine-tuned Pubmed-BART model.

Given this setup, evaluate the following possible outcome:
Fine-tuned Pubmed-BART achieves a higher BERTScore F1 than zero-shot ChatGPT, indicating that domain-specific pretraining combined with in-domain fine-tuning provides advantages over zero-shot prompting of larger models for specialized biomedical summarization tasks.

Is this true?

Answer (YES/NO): NO